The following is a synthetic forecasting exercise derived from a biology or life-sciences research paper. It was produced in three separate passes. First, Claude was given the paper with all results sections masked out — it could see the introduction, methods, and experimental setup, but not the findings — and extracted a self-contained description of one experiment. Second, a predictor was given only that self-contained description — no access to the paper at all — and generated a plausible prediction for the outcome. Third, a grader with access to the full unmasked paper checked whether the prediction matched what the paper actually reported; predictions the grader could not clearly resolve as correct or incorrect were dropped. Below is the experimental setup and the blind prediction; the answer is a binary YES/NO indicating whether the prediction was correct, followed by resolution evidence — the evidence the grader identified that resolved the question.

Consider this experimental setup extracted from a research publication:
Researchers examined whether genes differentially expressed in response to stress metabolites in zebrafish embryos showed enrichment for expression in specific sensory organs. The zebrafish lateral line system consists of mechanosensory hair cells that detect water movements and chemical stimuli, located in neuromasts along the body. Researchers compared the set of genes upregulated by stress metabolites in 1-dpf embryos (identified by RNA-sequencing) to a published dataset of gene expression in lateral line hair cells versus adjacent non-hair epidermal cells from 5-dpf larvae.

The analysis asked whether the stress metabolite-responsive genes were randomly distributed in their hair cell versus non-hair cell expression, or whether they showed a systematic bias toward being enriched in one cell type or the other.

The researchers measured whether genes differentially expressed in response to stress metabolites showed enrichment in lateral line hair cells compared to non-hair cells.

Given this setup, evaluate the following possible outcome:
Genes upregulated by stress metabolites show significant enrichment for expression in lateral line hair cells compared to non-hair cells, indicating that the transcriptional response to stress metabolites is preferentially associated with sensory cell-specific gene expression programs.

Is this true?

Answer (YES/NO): YES